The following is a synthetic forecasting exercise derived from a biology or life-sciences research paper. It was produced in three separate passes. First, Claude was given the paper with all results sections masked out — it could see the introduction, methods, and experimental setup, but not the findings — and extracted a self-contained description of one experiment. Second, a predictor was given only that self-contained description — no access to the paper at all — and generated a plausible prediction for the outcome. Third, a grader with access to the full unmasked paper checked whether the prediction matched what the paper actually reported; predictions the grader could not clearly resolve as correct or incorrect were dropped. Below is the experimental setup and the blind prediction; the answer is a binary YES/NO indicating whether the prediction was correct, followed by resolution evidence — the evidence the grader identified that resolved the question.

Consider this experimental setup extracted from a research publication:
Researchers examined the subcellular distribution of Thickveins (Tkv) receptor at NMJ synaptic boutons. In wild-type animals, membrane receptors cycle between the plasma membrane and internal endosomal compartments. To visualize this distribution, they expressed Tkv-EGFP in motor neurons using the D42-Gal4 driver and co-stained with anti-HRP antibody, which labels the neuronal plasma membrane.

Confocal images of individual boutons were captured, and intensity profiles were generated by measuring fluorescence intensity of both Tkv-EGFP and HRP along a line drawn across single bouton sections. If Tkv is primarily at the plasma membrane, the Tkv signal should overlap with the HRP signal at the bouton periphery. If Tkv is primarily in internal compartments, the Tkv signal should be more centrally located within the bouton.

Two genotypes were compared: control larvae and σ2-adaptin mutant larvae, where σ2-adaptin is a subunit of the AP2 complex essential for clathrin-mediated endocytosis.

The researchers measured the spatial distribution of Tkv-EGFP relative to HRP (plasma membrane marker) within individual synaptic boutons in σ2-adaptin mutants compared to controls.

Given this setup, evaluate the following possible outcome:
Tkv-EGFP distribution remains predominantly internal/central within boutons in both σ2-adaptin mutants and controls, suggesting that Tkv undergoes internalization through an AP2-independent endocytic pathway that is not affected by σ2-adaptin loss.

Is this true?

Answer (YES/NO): NO